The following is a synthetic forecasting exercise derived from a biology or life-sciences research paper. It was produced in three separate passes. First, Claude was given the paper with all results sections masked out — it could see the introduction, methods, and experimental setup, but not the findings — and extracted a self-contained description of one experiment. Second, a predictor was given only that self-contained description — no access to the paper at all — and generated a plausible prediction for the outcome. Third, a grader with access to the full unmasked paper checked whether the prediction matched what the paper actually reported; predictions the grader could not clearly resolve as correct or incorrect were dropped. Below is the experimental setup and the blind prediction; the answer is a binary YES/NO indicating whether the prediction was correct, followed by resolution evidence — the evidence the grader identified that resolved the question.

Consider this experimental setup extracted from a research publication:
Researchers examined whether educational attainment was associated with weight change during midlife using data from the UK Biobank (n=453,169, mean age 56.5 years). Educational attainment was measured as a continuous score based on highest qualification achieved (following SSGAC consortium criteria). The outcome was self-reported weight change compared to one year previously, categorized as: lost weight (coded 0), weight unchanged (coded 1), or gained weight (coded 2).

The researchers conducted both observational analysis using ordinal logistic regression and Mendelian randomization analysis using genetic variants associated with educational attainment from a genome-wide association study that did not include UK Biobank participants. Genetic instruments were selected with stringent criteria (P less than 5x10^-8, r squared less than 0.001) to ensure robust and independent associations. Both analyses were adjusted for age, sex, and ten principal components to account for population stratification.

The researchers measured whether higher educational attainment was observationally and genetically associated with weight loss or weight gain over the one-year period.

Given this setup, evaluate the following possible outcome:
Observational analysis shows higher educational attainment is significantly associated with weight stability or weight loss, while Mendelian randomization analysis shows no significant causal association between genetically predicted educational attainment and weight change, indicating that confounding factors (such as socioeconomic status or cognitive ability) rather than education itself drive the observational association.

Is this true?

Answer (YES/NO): NO